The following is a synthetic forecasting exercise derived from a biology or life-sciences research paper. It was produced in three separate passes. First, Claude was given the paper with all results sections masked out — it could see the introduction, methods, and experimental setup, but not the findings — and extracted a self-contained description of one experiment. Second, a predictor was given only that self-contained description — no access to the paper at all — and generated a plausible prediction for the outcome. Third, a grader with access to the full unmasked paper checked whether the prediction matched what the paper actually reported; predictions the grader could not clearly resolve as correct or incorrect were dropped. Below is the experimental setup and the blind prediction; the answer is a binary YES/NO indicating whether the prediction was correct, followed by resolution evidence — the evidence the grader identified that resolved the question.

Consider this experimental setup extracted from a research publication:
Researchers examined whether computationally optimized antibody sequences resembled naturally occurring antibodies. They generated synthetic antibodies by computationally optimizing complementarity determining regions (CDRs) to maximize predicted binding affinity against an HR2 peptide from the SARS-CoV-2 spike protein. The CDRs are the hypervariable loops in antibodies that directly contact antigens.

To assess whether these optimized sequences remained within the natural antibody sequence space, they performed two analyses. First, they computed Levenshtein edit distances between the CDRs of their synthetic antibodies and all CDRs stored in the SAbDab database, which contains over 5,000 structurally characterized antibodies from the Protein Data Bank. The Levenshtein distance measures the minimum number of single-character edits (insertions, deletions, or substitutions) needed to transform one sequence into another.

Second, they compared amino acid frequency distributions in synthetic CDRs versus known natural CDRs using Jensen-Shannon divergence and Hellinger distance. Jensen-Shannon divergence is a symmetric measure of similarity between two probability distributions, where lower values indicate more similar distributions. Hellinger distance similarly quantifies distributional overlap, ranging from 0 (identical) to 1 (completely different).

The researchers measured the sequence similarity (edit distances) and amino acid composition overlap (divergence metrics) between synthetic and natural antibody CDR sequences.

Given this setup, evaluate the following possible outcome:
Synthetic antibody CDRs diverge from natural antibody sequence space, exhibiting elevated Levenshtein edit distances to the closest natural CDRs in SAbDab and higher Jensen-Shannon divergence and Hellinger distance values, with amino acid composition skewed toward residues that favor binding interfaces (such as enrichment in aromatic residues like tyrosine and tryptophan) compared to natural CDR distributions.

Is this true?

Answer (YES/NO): NO